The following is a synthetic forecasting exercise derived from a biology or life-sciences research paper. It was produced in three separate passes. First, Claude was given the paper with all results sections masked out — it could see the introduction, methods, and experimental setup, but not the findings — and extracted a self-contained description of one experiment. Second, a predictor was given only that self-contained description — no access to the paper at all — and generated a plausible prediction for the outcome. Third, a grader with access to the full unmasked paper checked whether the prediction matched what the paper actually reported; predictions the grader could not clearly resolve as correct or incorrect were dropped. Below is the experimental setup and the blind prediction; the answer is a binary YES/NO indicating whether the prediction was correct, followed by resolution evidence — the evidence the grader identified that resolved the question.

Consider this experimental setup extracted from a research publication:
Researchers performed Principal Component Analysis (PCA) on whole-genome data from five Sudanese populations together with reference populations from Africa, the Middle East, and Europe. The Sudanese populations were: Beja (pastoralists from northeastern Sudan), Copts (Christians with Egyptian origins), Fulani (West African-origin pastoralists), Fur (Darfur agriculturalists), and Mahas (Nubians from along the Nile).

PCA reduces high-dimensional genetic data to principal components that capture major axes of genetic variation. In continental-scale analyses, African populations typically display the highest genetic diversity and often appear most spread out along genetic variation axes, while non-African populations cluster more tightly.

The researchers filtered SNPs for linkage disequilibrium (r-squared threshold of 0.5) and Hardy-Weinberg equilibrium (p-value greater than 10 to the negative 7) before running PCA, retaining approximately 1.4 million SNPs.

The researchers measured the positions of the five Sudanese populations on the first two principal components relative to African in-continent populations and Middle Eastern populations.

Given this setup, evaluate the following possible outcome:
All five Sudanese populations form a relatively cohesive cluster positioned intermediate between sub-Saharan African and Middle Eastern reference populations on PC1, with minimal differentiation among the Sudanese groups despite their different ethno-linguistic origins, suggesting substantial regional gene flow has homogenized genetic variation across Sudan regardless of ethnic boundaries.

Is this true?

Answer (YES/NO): NO